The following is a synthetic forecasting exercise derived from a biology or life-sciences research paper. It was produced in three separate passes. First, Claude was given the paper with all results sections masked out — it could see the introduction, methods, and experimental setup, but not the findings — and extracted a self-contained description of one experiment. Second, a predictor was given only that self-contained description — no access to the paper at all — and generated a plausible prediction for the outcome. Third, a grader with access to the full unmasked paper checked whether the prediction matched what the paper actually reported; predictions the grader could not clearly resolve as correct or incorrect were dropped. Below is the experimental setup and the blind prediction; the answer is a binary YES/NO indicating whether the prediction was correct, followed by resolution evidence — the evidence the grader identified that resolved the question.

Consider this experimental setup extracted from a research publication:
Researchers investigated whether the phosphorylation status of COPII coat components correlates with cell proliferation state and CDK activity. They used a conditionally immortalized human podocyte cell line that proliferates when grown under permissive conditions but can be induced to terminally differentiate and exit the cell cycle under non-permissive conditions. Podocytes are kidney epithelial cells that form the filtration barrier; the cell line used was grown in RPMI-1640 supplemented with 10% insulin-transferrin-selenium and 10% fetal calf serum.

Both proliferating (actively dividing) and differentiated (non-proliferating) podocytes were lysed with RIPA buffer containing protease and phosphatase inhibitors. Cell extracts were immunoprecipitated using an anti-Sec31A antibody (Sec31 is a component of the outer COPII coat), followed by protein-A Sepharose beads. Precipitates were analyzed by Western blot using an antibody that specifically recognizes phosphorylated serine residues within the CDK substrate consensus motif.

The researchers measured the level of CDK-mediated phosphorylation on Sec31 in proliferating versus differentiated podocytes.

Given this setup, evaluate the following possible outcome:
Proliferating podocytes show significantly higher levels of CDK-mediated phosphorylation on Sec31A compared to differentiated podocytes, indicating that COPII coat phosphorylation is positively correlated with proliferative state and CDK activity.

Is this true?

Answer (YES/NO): YES